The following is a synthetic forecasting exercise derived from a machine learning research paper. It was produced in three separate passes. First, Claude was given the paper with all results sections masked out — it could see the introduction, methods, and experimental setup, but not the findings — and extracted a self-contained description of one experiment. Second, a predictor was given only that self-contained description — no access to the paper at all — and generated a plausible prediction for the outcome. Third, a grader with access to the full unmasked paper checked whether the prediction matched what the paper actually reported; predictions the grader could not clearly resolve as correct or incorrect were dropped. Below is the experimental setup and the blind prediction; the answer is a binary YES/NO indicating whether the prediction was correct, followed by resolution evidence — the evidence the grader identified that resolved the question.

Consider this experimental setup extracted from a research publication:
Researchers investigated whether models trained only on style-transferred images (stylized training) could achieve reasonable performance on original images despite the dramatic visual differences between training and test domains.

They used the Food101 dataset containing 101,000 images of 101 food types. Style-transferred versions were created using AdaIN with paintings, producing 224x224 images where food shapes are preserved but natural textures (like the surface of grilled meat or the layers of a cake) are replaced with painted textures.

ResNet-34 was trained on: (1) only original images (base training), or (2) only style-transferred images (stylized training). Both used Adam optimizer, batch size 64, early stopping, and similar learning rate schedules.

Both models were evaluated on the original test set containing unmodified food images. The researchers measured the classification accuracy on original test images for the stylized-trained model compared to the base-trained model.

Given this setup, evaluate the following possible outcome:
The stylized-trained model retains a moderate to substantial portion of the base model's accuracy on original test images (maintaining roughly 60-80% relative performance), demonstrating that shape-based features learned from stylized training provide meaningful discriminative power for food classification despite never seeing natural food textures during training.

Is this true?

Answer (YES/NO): NO